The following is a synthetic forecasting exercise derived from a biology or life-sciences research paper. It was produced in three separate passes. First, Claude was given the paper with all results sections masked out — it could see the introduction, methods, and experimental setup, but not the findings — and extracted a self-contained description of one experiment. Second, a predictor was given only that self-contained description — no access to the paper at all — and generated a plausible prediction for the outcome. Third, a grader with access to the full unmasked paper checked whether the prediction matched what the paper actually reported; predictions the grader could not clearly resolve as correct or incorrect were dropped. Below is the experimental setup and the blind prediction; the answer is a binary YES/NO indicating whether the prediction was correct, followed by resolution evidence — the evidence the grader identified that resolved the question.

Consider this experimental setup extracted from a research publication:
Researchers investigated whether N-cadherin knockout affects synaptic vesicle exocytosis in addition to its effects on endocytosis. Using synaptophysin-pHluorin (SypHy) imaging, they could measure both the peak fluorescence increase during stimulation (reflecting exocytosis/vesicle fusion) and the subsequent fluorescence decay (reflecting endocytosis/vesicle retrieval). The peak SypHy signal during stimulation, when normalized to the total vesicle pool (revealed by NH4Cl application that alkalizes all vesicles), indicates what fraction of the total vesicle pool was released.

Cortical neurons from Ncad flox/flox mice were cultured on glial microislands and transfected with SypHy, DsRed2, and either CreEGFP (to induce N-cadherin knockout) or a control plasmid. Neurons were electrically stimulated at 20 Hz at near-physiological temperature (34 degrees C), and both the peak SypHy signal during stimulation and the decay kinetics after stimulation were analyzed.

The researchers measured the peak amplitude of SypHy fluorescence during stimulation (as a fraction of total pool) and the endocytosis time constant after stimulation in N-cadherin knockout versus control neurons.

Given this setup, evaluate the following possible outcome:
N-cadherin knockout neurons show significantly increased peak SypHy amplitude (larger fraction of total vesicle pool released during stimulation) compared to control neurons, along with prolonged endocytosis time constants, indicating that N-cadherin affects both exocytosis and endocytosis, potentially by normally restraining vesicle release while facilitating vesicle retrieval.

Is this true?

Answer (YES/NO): NO